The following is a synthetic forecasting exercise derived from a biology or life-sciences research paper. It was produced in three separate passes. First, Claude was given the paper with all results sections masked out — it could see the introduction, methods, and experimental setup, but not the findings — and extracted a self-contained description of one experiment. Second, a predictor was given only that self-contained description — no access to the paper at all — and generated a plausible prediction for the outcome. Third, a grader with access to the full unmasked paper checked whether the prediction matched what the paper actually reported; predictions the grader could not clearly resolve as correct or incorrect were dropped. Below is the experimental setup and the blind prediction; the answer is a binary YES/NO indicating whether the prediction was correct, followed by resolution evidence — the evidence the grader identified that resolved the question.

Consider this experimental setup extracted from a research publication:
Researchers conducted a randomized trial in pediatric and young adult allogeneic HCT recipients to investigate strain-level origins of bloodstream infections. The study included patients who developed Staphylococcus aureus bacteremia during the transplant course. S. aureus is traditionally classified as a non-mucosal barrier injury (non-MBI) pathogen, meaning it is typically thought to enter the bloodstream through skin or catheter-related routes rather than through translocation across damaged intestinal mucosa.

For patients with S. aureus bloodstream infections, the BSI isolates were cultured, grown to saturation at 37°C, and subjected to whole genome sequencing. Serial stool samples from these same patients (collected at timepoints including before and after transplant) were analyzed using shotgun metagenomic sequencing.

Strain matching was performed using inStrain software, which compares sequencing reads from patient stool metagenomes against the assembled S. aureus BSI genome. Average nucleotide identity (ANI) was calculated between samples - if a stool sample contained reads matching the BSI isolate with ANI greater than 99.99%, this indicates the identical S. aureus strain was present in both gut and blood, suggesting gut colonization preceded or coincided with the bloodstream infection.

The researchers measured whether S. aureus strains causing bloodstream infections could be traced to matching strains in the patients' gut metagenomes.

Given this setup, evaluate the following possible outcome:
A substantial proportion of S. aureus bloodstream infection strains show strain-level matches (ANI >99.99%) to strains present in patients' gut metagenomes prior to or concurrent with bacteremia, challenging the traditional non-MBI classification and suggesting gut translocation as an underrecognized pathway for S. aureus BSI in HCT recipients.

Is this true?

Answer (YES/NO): YES